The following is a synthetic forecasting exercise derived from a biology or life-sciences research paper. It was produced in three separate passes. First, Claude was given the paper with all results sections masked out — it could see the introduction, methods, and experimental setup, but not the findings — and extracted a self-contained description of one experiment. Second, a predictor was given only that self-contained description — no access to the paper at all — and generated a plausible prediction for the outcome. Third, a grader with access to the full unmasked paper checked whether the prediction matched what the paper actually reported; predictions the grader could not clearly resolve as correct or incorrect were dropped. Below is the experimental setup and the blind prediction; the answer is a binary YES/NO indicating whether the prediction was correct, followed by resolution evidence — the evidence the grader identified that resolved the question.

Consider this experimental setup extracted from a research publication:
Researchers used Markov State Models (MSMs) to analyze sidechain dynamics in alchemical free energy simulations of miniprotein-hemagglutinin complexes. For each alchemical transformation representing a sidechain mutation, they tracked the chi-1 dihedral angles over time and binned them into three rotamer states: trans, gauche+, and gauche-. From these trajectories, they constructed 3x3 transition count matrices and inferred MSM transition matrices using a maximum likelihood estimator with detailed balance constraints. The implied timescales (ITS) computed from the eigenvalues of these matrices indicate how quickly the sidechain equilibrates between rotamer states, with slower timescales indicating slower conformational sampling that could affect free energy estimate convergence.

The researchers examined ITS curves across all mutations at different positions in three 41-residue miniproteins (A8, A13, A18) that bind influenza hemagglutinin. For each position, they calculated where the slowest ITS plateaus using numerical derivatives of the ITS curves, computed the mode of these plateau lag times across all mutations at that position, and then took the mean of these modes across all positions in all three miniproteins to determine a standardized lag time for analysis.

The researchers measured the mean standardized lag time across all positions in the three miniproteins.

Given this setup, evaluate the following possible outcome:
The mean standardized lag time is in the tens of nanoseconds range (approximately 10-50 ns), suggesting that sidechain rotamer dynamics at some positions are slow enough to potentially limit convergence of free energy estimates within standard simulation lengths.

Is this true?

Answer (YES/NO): YES